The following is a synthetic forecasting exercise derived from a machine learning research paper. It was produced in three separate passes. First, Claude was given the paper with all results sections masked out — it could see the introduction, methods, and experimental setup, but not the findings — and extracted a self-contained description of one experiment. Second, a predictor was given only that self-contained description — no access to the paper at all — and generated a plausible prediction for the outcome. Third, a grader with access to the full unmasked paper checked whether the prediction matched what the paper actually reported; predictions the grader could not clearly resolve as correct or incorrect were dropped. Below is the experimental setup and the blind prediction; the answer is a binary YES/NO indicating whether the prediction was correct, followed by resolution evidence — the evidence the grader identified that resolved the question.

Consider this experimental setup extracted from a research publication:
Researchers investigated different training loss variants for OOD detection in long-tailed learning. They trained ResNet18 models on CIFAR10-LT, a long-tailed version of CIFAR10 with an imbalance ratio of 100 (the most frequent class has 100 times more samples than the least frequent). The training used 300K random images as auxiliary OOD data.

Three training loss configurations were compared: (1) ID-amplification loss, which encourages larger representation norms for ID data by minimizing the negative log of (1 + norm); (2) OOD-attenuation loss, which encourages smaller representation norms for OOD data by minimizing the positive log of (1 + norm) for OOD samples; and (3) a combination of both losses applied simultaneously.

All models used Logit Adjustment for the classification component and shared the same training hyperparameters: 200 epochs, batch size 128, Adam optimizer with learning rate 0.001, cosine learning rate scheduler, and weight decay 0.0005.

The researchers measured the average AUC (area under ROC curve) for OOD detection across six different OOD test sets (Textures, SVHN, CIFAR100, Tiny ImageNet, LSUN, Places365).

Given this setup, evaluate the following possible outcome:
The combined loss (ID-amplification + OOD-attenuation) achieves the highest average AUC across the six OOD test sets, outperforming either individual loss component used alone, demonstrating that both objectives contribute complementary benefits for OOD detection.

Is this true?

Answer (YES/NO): NO